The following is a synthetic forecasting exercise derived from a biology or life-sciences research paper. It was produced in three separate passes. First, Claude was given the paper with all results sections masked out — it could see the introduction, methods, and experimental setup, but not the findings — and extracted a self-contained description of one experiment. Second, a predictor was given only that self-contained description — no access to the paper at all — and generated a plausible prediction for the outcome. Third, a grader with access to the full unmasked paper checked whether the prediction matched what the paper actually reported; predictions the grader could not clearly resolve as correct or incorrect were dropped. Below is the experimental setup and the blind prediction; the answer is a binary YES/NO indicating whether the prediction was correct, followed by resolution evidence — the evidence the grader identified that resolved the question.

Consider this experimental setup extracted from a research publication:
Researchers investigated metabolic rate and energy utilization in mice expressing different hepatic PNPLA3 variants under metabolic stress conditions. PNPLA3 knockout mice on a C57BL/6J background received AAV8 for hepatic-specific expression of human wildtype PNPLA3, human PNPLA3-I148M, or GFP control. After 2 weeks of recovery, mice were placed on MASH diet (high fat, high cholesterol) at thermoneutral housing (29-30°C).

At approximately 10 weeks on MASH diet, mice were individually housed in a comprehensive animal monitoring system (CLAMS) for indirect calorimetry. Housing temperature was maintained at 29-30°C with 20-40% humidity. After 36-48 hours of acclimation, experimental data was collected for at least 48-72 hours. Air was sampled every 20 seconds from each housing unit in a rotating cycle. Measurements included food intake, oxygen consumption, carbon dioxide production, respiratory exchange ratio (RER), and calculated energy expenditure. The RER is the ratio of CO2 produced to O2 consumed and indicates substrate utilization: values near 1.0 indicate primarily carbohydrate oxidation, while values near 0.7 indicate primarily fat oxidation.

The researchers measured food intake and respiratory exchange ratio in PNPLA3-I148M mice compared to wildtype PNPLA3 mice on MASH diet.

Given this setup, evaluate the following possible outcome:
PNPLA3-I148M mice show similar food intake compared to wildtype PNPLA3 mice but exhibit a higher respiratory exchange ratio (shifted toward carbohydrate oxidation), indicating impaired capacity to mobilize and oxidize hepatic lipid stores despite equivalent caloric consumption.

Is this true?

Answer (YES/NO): NO